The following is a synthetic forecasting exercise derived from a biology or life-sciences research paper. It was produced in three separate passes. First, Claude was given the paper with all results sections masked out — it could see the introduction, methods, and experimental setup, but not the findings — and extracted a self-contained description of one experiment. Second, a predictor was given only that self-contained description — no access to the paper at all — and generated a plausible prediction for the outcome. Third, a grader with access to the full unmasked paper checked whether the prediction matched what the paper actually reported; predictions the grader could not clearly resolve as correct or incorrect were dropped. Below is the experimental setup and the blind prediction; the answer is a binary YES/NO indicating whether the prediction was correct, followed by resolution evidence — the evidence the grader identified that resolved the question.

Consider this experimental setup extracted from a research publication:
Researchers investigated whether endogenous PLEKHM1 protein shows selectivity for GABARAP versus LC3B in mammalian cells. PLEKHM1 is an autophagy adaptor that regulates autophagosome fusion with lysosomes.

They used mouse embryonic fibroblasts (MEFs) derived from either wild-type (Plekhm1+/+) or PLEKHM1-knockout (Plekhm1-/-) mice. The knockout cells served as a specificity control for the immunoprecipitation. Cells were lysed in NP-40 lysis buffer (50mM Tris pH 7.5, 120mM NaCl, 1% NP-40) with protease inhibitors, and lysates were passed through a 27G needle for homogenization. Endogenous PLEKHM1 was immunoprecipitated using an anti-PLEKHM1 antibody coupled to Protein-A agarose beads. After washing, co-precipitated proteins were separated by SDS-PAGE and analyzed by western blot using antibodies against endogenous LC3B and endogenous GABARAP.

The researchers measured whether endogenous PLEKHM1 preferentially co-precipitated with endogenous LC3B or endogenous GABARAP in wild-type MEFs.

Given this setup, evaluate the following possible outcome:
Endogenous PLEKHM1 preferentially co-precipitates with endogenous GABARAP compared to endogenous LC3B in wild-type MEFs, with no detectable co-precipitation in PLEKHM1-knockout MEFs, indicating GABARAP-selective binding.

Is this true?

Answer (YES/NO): YES